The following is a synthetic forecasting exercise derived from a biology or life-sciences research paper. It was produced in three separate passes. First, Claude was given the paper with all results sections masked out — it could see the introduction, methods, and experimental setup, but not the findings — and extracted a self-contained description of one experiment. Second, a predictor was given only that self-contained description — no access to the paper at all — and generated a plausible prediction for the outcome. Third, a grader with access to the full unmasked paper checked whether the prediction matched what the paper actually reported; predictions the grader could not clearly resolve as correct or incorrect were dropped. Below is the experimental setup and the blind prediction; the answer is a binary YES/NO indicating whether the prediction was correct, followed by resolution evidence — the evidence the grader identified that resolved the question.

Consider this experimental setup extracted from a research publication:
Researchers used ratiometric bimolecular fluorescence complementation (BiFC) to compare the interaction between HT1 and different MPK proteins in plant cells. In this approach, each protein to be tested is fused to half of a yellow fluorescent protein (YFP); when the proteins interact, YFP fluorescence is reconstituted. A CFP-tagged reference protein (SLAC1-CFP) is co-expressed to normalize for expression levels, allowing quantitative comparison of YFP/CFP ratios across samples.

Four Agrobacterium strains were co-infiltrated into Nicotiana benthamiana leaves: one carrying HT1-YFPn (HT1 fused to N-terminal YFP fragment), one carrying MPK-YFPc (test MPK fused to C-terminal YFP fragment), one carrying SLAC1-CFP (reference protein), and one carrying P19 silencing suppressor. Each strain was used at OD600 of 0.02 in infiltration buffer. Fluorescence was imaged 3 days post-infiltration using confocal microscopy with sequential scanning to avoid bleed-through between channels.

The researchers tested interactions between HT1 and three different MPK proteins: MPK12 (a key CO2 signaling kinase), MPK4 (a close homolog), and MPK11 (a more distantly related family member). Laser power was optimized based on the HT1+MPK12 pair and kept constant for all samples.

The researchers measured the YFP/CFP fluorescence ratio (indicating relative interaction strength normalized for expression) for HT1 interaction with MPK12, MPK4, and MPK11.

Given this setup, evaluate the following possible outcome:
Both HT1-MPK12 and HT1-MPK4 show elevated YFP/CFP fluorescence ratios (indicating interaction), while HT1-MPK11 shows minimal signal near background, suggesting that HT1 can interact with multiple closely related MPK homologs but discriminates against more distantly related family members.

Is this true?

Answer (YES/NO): YES